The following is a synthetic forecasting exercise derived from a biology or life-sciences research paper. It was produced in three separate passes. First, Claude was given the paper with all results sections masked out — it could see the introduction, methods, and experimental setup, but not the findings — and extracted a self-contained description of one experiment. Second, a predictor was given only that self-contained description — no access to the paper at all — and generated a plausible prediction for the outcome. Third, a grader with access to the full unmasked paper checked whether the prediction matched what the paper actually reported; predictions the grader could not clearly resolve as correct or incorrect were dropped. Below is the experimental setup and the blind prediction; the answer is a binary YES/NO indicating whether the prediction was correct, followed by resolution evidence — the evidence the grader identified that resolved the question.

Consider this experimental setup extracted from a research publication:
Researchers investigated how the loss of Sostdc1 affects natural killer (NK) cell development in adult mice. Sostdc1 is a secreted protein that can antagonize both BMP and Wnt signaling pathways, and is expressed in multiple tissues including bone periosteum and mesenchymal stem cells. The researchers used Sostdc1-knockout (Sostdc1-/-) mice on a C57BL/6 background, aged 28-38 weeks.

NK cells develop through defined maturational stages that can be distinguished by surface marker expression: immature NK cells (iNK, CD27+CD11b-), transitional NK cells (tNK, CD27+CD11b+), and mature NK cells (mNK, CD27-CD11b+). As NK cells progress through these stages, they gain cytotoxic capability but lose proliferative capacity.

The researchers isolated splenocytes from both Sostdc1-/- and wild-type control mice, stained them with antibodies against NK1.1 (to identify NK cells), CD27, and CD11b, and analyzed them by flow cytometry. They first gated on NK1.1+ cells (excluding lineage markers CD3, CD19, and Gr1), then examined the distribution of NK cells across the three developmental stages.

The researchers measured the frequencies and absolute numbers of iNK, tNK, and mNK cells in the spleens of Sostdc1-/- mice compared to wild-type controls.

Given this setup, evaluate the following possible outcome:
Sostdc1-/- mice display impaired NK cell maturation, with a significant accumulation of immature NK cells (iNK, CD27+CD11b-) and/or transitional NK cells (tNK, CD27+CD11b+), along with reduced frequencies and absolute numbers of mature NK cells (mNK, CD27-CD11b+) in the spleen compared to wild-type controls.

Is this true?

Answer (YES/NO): YES